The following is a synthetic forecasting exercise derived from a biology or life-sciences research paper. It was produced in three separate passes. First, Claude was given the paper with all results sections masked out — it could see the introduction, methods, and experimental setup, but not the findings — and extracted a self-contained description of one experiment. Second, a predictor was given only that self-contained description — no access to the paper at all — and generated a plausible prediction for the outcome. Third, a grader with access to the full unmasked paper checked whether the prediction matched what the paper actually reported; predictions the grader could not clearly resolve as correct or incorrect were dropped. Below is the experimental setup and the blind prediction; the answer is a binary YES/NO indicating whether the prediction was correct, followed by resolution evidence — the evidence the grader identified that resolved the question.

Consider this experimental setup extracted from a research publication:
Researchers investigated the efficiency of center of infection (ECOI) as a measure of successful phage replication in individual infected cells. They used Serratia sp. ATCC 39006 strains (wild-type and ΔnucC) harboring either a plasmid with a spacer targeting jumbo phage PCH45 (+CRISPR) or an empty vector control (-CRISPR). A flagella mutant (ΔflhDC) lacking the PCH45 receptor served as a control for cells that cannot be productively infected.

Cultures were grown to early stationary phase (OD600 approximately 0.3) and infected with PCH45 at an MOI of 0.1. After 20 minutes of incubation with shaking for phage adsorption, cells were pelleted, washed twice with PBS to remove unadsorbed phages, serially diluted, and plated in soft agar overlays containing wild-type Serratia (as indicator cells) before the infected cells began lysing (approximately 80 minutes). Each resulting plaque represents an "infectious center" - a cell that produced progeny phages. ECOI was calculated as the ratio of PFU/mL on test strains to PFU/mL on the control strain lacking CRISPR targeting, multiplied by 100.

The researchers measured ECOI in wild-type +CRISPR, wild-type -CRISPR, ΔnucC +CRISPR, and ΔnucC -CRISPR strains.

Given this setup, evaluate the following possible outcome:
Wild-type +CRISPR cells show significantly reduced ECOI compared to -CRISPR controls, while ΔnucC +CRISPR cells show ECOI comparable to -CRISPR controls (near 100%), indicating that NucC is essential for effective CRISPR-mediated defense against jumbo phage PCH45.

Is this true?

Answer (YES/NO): NO